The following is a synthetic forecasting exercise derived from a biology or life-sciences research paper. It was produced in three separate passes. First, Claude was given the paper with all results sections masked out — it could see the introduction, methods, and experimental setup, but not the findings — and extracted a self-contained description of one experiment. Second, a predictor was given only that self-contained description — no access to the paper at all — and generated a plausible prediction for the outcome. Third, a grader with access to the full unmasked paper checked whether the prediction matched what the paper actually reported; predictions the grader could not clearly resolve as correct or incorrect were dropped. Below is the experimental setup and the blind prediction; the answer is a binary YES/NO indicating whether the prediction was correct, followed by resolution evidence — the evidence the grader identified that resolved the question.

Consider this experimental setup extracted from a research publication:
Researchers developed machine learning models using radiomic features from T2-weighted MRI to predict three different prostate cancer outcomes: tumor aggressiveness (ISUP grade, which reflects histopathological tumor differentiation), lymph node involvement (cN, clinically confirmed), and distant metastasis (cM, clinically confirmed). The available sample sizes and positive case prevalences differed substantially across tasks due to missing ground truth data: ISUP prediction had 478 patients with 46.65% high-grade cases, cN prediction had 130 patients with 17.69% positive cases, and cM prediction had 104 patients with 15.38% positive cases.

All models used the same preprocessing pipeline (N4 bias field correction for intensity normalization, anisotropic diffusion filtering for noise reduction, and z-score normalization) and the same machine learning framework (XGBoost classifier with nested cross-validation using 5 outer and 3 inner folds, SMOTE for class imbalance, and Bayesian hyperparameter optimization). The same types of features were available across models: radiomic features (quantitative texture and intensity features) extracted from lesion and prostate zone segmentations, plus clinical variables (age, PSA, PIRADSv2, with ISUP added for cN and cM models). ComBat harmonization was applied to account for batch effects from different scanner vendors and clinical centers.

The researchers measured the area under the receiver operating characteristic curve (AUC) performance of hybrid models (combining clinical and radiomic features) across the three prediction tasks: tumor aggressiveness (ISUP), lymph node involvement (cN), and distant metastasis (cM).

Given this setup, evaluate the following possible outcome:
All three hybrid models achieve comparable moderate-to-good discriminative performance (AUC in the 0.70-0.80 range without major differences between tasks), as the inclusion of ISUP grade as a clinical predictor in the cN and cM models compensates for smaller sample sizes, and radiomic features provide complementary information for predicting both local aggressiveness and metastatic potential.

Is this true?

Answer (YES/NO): NO